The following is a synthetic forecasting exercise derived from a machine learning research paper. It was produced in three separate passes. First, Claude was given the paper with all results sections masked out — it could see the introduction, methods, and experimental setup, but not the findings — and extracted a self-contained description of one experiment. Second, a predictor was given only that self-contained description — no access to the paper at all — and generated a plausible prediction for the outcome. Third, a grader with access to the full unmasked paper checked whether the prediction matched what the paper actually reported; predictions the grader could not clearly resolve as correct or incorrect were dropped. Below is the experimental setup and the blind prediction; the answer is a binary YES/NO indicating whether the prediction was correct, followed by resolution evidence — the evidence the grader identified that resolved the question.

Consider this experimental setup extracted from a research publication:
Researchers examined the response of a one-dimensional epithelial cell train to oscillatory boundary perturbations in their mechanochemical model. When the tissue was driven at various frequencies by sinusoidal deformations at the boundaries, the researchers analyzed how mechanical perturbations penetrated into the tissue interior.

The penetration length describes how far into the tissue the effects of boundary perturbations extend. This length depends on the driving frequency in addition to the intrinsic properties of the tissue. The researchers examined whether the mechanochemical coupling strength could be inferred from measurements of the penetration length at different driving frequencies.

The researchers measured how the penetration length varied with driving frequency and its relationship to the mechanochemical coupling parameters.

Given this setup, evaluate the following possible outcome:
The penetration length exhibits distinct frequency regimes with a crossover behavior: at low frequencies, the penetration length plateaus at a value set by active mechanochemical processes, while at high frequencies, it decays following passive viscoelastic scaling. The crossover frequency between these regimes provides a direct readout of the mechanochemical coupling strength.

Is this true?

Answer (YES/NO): NO